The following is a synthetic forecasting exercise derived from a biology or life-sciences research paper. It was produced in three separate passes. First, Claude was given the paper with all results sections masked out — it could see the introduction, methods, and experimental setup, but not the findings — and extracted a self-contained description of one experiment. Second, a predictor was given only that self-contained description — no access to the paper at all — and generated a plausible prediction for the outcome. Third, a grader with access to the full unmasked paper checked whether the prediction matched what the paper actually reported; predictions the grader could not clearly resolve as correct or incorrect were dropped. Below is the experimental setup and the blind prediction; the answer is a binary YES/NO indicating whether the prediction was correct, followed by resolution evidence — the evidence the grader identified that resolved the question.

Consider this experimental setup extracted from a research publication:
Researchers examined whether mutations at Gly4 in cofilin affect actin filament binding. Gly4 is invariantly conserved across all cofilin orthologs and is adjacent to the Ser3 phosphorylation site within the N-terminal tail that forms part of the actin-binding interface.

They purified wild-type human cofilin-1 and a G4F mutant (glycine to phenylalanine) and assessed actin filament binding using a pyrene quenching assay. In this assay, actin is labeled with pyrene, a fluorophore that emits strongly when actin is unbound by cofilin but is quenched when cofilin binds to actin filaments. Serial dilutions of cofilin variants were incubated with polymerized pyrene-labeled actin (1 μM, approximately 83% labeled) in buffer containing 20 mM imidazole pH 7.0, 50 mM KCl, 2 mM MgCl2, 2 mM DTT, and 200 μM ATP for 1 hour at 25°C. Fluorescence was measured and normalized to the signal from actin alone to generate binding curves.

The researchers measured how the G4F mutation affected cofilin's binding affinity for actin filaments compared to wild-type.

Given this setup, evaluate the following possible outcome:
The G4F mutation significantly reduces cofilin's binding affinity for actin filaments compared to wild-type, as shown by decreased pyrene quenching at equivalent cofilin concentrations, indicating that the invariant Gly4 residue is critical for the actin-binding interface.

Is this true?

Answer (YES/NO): NO